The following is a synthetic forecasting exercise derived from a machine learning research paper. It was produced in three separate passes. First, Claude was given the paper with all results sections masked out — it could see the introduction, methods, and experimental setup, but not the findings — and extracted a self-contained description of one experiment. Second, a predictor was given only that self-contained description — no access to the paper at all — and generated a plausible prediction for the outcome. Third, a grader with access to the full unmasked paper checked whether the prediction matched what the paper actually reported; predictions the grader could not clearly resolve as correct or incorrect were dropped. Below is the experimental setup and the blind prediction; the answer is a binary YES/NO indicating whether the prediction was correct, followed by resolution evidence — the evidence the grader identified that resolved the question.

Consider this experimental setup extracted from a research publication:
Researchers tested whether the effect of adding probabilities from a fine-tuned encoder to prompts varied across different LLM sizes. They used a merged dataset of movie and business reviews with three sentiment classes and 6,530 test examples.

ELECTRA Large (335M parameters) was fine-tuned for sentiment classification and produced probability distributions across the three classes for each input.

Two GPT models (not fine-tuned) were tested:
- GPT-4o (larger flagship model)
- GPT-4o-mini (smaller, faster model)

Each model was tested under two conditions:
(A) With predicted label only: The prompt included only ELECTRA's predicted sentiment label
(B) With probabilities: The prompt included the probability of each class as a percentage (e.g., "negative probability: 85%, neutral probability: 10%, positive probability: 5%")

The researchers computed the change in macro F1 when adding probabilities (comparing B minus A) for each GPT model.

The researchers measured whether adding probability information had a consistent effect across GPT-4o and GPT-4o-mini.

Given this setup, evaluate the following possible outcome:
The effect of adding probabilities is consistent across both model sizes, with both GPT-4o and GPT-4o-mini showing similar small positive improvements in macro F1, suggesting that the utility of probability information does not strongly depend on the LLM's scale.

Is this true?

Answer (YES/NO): NO